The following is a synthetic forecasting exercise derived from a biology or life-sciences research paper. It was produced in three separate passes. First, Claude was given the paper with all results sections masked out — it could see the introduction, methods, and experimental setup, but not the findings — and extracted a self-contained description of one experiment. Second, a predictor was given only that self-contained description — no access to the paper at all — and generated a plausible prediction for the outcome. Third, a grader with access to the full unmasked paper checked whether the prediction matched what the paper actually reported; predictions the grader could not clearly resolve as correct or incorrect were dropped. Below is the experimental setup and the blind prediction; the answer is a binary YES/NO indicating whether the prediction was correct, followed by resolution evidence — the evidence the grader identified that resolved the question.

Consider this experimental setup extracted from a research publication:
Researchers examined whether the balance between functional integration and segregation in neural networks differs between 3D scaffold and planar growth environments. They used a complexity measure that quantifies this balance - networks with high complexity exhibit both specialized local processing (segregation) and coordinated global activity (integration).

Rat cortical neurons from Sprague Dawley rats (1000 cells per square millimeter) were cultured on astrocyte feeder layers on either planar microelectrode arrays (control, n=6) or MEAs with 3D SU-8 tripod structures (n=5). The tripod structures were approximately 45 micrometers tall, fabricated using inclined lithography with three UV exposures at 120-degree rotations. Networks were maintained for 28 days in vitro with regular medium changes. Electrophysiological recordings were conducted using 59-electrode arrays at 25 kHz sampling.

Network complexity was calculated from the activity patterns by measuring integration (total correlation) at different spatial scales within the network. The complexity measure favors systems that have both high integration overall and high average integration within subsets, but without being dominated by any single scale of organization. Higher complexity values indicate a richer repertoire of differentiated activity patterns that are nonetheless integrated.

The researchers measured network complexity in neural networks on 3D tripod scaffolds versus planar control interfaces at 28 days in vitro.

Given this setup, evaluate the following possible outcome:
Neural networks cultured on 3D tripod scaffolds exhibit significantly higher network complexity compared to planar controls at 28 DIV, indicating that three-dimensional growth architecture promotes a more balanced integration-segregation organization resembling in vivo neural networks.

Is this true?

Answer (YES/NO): NO